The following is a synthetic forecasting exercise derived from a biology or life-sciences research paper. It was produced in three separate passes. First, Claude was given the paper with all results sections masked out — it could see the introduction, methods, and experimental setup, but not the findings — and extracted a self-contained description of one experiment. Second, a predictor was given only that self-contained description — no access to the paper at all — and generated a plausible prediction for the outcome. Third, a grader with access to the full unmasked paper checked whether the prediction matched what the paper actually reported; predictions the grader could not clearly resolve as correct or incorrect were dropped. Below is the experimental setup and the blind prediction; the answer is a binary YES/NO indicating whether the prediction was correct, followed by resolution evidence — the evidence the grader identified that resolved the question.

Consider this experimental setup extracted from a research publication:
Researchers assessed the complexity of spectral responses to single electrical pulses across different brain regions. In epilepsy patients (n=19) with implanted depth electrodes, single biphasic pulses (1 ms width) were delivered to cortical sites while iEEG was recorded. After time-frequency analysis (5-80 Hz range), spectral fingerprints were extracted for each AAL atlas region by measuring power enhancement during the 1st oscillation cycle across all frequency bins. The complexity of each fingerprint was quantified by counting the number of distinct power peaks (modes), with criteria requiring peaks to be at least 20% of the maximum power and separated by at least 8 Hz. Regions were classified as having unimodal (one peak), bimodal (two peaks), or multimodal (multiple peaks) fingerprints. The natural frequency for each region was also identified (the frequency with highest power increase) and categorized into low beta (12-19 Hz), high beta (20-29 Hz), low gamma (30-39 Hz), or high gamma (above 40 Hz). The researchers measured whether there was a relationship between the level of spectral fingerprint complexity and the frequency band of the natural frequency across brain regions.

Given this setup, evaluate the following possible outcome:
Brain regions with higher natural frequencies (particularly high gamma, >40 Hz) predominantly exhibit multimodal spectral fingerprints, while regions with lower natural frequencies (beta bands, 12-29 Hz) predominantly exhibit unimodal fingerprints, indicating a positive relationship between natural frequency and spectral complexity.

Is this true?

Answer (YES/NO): NO